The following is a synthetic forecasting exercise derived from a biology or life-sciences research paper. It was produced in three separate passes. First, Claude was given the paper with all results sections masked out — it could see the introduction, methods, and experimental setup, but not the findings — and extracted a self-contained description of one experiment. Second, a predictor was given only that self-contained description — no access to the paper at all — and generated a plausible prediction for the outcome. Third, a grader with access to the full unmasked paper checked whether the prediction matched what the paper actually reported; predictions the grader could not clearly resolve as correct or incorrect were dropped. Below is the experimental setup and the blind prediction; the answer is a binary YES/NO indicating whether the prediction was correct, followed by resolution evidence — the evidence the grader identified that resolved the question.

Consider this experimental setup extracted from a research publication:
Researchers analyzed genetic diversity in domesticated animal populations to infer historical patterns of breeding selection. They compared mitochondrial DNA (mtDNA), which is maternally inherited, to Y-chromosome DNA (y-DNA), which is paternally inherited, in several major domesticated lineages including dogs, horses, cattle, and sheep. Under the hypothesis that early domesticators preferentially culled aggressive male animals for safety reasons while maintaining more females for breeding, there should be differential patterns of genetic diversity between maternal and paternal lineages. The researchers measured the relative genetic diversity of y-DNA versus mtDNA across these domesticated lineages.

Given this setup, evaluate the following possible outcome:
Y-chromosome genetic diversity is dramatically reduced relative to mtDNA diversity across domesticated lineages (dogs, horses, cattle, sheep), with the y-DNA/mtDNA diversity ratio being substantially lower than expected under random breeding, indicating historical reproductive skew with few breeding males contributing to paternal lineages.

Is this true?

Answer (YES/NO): YES